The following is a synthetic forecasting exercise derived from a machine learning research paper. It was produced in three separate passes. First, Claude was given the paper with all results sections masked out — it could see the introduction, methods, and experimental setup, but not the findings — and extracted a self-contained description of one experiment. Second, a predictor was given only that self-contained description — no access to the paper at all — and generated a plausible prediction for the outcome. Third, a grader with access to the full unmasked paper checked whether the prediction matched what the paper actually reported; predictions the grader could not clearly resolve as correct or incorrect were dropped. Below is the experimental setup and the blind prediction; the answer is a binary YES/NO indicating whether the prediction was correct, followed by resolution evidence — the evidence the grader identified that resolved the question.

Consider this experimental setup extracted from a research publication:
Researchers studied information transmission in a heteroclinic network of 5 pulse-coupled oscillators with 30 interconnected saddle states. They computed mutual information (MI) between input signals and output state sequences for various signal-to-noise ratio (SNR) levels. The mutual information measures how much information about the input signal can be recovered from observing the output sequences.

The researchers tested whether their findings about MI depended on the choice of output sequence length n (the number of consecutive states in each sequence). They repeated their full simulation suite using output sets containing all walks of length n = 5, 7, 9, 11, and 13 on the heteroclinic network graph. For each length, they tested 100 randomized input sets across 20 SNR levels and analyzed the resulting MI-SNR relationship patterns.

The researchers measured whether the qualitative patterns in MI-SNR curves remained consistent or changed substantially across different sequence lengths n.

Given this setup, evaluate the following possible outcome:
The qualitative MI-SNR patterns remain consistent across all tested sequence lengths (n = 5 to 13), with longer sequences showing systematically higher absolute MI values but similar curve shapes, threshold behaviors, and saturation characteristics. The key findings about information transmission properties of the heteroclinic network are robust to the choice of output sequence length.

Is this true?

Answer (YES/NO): NO